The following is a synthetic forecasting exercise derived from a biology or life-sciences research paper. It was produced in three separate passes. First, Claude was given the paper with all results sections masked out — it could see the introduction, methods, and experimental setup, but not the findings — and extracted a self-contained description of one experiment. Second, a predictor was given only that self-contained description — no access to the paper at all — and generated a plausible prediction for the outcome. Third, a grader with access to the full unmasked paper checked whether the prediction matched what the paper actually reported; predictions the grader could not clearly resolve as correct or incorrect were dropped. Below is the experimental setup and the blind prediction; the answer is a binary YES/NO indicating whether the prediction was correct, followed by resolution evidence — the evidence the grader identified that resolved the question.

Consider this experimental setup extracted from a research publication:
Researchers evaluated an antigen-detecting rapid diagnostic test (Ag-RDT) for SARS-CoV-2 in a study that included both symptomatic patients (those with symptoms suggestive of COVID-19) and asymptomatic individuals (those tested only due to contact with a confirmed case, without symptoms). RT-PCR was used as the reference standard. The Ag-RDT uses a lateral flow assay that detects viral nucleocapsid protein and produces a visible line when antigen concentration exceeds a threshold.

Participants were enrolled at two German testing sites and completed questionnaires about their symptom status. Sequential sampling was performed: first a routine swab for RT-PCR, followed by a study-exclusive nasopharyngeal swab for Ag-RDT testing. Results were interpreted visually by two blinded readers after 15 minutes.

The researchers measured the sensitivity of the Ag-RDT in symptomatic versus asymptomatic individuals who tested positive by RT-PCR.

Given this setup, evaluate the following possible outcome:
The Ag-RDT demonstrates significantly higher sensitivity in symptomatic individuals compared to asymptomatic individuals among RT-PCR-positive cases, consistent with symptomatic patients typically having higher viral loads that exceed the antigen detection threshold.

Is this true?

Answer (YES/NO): NO